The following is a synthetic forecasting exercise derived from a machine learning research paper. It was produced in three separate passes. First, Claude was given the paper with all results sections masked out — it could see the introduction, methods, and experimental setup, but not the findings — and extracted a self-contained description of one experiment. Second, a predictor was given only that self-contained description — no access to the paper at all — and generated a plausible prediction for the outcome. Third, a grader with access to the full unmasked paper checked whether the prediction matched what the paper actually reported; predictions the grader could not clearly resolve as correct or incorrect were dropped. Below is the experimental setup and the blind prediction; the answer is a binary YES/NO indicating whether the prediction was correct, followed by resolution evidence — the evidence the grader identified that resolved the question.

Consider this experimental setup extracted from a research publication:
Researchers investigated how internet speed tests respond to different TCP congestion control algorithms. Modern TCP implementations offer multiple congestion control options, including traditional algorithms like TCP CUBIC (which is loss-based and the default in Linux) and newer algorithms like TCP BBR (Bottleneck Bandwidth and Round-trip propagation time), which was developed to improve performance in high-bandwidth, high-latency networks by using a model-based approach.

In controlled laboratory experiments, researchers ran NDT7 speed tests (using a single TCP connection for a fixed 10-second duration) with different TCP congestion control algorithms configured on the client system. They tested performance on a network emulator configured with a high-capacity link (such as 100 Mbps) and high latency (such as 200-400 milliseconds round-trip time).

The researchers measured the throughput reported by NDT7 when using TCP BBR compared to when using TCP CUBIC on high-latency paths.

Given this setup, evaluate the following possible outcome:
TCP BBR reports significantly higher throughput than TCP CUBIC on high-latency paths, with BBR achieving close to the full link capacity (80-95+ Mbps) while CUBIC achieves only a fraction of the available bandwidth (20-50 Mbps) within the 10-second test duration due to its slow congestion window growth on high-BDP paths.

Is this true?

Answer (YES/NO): NO